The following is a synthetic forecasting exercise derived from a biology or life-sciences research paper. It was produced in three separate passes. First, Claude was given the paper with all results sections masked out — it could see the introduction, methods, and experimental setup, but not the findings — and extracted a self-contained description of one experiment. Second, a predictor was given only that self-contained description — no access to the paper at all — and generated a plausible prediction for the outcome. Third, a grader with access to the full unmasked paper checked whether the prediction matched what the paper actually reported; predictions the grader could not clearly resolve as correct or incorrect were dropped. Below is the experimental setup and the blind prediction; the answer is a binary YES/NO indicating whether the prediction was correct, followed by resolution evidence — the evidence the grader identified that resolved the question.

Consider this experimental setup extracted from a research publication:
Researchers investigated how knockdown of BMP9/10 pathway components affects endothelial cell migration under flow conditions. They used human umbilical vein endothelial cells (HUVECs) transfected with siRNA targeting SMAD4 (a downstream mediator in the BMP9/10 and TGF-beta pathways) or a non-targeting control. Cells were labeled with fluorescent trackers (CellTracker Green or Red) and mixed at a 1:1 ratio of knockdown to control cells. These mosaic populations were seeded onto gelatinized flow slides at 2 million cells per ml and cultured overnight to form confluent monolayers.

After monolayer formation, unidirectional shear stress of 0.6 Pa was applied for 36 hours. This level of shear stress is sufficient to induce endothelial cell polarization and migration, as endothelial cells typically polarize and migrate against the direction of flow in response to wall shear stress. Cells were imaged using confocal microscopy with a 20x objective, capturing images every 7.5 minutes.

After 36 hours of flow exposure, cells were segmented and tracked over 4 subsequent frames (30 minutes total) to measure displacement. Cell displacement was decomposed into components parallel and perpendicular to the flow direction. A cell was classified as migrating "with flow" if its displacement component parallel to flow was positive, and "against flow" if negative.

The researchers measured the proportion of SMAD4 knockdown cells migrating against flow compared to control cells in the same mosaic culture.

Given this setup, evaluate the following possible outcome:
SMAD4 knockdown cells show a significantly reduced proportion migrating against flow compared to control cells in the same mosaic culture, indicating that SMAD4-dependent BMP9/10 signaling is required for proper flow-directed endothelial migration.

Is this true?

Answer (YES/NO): NO